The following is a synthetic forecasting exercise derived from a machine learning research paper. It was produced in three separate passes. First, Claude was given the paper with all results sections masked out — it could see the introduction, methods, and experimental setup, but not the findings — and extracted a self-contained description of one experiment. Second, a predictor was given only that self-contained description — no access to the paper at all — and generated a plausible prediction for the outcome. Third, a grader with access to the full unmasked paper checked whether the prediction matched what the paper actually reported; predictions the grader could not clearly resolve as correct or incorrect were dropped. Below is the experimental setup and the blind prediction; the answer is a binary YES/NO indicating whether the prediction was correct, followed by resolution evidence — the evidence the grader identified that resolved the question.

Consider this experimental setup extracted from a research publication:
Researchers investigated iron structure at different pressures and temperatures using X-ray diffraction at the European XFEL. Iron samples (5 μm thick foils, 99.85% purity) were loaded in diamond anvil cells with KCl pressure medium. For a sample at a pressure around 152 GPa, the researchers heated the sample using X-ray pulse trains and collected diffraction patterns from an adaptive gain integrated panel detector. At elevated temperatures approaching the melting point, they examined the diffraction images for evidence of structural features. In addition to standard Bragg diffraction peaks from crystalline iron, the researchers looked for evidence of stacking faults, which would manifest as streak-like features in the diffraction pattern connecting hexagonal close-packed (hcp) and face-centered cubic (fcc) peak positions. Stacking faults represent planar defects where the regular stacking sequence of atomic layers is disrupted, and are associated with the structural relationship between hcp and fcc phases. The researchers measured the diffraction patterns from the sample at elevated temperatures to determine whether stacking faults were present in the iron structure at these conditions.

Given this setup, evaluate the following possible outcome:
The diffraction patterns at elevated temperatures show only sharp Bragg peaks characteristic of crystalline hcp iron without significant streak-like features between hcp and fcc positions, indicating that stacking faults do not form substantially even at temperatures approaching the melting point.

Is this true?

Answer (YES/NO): NO